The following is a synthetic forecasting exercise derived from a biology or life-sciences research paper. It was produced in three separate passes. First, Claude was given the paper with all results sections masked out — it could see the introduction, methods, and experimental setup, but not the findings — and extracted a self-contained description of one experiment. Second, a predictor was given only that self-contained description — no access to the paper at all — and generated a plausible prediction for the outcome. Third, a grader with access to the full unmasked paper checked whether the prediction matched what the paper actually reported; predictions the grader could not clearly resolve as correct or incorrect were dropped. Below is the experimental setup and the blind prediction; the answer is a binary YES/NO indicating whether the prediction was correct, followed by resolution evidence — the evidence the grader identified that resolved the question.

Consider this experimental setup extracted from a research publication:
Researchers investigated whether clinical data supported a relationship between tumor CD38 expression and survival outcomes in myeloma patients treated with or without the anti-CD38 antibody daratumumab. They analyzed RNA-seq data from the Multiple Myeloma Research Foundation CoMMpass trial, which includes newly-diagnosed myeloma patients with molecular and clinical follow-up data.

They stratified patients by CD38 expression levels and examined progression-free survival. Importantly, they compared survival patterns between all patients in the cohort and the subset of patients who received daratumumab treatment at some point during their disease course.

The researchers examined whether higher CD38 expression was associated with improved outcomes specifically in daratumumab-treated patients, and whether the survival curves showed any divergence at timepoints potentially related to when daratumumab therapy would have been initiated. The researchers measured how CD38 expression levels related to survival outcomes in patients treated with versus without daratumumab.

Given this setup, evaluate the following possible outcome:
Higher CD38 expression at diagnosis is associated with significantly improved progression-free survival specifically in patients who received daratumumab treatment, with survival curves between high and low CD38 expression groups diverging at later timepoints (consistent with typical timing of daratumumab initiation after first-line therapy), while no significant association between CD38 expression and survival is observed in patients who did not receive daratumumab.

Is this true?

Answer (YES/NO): NO